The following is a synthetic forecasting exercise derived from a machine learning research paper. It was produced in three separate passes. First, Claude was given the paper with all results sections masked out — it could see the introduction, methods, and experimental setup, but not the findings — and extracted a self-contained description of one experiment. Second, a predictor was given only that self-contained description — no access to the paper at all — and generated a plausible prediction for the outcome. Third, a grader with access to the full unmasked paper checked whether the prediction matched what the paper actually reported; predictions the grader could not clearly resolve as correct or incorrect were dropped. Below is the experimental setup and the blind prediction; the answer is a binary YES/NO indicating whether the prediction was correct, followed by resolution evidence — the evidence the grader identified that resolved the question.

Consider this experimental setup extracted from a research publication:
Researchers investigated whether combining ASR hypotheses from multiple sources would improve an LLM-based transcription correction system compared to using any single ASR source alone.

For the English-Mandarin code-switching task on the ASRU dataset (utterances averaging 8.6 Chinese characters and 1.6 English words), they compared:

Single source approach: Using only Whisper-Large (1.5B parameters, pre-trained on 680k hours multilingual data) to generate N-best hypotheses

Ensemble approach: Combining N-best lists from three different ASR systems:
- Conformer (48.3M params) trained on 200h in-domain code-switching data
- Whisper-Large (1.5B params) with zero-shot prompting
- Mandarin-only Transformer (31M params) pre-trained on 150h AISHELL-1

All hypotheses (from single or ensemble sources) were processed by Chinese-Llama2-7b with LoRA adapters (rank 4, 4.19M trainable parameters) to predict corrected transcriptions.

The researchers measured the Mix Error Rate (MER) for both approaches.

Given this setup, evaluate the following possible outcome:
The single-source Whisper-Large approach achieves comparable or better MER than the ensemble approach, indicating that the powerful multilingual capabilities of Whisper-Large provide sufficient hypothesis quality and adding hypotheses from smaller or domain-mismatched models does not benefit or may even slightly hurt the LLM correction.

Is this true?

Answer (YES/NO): NO